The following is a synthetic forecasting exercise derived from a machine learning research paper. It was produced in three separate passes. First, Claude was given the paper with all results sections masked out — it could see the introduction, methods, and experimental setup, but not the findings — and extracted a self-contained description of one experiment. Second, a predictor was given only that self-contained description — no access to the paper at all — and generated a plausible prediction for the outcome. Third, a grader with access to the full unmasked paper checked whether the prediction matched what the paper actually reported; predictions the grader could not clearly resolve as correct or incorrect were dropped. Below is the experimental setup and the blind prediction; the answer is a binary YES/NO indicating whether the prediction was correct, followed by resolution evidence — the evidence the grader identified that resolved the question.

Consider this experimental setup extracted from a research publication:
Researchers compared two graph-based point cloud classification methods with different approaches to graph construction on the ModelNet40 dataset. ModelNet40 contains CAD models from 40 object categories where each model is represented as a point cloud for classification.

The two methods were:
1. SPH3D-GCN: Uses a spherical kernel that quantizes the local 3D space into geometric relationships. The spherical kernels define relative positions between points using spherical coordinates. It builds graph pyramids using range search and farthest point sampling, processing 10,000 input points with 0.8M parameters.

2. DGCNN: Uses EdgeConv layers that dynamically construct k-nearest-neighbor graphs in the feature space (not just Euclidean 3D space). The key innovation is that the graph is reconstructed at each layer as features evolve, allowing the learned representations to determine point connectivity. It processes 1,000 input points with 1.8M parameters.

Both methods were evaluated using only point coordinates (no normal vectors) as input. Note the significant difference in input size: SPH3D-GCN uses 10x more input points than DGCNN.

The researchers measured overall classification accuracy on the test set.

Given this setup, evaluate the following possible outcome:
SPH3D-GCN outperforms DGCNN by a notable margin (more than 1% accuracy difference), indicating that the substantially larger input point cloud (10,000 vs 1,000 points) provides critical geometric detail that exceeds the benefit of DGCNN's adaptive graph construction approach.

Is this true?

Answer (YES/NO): NO